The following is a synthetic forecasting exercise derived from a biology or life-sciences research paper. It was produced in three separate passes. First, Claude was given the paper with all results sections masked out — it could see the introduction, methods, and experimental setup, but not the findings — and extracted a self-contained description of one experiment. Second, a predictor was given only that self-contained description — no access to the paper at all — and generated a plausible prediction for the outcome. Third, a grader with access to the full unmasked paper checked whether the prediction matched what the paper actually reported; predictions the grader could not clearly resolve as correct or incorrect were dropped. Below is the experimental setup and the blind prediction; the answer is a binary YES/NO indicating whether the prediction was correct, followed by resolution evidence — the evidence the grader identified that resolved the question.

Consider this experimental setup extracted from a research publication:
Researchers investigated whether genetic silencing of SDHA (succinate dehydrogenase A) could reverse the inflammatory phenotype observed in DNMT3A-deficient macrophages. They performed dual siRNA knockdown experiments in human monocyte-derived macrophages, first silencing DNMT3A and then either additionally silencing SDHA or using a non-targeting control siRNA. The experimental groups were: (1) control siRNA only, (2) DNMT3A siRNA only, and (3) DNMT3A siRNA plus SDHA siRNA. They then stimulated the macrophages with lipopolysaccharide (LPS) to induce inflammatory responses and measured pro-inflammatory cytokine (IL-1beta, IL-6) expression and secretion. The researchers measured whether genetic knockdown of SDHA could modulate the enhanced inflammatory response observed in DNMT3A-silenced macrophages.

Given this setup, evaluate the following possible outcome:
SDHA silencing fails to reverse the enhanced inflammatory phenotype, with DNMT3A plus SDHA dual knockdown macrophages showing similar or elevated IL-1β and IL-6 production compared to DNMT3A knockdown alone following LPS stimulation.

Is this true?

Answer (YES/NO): NO